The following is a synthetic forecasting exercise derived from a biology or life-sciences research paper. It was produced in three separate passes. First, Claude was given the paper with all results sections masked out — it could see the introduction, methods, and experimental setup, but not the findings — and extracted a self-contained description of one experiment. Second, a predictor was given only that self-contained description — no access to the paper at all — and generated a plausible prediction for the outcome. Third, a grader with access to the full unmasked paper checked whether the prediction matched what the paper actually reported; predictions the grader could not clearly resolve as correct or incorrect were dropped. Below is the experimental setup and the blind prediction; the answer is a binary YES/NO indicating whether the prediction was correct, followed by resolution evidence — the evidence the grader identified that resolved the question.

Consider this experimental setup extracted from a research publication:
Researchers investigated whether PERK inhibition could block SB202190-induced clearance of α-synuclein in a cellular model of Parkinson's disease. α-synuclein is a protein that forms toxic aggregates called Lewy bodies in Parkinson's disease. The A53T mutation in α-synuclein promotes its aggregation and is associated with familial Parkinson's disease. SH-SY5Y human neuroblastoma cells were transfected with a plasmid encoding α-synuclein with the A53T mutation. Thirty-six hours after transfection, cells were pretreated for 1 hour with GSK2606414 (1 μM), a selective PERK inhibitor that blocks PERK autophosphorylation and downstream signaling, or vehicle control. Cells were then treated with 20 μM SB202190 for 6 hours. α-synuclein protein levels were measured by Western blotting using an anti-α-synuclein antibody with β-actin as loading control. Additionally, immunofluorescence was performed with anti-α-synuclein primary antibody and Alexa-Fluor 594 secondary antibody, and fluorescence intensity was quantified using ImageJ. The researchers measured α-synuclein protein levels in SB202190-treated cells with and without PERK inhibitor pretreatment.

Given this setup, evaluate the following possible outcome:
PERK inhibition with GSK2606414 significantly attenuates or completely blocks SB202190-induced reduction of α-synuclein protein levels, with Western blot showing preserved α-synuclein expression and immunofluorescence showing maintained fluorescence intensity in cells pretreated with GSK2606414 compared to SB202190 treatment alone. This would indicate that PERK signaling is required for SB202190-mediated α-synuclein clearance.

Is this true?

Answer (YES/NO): YES